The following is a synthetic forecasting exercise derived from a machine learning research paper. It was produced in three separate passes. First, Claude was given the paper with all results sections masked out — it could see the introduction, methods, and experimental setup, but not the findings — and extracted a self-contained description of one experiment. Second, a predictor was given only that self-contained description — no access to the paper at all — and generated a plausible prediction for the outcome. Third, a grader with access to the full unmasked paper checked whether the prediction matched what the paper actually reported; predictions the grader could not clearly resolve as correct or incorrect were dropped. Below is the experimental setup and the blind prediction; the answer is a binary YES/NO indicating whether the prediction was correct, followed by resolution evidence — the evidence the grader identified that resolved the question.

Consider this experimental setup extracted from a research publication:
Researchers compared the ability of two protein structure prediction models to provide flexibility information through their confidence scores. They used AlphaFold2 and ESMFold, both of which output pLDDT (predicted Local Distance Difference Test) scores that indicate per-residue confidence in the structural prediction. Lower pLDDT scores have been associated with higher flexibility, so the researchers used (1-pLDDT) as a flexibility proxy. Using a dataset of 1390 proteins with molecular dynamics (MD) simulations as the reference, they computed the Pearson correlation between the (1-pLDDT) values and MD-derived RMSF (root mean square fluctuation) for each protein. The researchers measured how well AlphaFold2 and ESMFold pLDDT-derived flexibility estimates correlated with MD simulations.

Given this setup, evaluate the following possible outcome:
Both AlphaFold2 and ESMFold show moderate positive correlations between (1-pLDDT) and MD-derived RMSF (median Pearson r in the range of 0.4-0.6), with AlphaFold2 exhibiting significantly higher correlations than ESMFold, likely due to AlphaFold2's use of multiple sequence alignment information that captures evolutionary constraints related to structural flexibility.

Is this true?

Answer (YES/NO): NO